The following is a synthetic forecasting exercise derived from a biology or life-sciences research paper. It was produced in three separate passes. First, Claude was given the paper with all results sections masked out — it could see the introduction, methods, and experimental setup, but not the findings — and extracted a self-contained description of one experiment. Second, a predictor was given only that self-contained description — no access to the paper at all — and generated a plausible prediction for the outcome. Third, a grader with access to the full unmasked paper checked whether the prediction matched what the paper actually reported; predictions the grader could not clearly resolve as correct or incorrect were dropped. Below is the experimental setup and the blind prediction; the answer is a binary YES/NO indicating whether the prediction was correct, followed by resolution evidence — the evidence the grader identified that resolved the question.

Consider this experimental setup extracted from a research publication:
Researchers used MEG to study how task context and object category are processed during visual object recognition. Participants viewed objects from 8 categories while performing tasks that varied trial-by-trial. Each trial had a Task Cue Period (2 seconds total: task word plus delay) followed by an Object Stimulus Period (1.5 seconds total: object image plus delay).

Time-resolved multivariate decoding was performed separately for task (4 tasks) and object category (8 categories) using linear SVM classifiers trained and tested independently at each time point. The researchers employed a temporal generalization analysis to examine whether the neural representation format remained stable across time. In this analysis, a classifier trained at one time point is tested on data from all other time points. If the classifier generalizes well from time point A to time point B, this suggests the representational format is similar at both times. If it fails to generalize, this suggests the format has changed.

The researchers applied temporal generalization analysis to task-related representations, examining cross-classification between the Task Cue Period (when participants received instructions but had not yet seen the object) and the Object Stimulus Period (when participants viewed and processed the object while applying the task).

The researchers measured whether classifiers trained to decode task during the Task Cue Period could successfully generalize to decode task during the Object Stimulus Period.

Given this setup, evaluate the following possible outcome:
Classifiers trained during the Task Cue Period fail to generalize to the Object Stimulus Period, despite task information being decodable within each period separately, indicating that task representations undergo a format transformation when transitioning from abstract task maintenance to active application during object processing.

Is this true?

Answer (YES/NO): NO